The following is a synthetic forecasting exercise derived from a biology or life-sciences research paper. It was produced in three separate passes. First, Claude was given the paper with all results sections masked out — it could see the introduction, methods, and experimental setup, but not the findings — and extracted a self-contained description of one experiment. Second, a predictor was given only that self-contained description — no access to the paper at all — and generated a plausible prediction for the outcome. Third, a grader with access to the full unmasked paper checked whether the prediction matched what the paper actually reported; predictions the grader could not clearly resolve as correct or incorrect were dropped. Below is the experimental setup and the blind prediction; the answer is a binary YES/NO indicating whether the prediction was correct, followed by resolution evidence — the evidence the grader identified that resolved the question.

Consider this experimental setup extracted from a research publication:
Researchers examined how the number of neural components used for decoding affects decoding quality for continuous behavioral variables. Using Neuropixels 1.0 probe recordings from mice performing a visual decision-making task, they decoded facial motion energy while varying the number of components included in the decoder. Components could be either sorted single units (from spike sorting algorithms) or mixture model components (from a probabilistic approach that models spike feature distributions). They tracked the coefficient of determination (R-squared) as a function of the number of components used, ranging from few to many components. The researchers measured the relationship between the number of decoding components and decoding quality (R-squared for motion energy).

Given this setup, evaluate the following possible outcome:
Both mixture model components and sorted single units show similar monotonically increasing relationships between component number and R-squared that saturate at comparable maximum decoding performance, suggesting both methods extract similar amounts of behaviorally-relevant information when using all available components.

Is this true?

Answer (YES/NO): NO